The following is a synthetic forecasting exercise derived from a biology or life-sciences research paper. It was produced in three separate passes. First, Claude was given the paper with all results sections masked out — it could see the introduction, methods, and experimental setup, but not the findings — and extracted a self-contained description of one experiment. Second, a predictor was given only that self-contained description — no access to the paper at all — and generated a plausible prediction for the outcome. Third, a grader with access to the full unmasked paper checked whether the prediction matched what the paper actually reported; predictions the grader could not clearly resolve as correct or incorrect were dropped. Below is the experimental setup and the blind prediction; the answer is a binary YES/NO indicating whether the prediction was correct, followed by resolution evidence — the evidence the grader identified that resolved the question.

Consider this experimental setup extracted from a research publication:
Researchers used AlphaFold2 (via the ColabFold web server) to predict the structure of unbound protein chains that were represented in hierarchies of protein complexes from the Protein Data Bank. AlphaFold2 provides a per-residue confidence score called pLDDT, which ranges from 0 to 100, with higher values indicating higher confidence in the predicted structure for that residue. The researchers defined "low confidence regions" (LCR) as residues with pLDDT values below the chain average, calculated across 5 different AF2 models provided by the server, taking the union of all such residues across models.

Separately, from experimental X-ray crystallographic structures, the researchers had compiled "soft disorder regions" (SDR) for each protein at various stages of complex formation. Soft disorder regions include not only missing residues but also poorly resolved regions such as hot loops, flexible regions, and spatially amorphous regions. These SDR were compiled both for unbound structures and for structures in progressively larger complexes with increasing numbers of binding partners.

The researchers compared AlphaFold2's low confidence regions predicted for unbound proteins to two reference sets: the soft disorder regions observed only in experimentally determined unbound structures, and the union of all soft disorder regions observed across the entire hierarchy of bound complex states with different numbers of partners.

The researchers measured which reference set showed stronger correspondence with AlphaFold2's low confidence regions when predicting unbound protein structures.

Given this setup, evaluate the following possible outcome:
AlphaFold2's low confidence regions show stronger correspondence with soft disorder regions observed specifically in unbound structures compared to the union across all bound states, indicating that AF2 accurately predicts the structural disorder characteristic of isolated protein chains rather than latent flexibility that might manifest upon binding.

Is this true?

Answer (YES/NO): NO